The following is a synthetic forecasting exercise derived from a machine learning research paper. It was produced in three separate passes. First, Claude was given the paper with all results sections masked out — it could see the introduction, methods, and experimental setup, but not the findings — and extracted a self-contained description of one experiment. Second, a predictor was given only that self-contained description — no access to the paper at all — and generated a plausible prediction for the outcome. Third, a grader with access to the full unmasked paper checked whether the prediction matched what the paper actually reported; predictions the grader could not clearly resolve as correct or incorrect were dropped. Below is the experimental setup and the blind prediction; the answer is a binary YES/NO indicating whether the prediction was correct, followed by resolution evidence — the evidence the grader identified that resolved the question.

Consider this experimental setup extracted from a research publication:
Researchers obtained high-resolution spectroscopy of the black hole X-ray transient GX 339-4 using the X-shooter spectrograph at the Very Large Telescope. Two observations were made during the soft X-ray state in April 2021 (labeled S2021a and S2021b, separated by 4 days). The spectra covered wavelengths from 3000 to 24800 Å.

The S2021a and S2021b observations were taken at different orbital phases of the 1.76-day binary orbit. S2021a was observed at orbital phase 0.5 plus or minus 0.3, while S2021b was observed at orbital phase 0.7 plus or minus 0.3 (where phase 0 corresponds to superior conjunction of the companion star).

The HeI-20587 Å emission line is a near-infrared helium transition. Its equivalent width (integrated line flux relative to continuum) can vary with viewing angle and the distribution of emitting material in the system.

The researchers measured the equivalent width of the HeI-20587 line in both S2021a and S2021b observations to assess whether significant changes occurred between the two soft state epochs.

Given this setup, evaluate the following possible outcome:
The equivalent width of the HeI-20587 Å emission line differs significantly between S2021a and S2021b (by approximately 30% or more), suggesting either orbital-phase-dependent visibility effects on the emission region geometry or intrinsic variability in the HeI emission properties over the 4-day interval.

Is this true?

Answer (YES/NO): NO